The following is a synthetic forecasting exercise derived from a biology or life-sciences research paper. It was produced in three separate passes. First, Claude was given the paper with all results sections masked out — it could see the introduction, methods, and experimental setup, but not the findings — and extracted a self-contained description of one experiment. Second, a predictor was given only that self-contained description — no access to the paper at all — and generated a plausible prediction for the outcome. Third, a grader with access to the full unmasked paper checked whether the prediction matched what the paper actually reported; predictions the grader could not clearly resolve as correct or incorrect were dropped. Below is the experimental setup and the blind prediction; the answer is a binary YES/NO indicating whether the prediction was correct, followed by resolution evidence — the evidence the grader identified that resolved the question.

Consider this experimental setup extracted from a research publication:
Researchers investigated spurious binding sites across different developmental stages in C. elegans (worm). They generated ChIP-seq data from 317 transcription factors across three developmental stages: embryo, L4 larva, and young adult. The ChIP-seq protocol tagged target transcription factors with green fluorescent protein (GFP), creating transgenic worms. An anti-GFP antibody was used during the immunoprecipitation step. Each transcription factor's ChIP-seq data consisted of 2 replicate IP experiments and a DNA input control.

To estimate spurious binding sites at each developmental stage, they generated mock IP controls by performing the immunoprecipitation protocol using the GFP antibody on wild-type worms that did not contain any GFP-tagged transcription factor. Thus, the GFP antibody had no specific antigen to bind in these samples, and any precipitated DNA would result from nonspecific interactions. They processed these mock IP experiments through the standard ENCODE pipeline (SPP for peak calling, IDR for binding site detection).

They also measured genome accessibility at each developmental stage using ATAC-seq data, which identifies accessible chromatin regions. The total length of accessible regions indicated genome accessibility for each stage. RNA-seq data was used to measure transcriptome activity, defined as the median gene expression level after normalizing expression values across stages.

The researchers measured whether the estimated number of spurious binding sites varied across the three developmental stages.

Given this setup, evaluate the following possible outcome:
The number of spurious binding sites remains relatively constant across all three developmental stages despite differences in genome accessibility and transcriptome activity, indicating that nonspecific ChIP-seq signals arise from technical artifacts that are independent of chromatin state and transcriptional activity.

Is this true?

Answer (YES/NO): NO